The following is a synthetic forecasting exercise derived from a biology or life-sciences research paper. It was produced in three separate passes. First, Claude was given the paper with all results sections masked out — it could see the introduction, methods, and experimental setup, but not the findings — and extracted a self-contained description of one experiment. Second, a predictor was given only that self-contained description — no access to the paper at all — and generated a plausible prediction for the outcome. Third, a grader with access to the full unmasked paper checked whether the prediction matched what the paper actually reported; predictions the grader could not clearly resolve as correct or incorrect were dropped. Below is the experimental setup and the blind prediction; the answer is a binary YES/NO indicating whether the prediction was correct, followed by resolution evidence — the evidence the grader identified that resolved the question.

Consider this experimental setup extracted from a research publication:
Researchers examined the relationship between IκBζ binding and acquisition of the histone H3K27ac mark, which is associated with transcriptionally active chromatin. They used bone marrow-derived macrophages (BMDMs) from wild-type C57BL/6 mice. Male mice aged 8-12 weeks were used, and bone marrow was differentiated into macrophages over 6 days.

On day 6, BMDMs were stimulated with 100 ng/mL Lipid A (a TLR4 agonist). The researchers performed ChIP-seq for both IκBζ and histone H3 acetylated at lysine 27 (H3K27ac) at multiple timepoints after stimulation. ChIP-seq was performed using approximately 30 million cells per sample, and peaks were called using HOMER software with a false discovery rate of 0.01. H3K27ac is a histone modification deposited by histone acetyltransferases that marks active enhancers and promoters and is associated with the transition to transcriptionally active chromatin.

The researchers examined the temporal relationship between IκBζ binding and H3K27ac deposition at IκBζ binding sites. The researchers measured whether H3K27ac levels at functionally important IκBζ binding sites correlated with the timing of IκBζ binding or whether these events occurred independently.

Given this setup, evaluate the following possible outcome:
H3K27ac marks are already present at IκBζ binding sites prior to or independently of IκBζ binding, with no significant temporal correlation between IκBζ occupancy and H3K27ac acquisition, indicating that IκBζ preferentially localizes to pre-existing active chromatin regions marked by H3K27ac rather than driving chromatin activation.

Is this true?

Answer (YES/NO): NO